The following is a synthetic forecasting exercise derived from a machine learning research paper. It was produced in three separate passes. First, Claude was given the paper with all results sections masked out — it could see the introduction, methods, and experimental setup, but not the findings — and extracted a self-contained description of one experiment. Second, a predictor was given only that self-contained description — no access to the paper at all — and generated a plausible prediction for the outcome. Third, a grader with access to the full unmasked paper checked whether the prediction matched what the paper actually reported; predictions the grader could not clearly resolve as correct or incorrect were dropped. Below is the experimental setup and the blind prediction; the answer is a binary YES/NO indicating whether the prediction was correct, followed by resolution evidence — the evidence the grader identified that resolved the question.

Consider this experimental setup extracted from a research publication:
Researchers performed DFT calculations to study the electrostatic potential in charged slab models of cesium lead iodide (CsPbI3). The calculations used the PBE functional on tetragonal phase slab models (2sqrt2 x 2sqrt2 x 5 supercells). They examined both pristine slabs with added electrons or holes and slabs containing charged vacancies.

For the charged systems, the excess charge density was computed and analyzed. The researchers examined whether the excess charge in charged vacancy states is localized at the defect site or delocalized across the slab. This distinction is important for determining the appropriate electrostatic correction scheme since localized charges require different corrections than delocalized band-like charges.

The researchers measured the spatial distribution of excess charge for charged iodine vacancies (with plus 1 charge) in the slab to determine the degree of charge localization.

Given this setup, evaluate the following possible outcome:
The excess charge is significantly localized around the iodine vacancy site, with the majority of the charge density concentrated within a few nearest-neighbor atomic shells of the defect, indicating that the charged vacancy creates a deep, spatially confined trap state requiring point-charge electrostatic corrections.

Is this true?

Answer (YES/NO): NO